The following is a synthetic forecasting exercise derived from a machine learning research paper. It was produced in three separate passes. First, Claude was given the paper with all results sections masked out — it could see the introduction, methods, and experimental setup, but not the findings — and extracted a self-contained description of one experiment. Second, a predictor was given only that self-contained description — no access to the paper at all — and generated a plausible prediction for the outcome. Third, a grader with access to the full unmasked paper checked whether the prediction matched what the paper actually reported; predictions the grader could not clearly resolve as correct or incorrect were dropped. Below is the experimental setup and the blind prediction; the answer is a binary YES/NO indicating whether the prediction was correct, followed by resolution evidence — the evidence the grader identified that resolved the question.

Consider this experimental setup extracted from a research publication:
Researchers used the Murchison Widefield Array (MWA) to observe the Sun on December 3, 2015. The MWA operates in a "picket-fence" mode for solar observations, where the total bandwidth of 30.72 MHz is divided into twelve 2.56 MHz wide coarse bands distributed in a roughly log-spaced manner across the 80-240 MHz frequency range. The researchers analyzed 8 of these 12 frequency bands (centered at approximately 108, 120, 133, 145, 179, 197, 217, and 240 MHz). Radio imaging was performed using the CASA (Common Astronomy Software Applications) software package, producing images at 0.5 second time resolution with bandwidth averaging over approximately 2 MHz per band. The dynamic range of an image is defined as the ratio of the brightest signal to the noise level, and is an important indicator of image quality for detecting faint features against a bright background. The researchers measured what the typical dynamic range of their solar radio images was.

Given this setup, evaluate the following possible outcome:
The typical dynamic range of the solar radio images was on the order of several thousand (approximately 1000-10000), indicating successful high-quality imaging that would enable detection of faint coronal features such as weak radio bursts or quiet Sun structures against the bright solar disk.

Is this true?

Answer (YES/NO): NO